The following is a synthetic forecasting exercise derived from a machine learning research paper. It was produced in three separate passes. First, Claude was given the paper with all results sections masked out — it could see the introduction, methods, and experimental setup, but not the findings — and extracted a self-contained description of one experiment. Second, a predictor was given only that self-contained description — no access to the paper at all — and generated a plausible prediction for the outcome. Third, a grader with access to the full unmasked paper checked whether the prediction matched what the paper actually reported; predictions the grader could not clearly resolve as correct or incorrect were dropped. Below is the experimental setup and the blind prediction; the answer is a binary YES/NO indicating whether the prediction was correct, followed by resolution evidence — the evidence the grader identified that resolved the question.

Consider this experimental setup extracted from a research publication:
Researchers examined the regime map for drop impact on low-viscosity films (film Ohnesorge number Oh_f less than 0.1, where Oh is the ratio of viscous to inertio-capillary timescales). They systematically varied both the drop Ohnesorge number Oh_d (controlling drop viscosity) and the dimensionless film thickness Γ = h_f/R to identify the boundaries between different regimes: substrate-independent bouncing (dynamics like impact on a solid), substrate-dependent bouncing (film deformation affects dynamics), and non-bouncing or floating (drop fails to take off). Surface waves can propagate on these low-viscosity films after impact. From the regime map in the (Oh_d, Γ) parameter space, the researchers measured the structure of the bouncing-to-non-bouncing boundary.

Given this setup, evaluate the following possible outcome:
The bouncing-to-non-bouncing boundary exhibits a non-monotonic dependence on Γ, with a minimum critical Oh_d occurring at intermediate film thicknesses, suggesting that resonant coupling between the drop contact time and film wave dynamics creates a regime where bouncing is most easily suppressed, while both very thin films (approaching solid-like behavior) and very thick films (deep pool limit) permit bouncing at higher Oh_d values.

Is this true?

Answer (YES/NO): NO